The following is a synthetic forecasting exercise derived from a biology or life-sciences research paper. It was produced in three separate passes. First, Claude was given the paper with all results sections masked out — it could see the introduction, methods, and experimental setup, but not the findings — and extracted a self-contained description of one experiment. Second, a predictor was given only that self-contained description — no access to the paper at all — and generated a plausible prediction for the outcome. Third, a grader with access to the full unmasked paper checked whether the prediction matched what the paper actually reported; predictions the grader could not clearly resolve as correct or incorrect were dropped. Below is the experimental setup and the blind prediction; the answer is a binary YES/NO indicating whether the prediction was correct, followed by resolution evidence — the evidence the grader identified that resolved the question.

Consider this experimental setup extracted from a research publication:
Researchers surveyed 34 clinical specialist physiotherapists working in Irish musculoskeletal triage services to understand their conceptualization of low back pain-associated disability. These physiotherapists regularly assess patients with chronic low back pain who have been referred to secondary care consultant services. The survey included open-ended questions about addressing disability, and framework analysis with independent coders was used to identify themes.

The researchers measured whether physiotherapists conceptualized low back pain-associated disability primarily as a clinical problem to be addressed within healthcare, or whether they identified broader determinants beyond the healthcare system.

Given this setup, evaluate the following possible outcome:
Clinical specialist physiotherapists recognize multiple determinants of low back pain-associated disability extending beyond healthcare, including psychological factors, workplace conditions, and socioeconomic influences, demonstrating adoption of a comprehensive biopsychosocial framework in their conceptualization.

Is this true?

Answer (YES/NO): YES